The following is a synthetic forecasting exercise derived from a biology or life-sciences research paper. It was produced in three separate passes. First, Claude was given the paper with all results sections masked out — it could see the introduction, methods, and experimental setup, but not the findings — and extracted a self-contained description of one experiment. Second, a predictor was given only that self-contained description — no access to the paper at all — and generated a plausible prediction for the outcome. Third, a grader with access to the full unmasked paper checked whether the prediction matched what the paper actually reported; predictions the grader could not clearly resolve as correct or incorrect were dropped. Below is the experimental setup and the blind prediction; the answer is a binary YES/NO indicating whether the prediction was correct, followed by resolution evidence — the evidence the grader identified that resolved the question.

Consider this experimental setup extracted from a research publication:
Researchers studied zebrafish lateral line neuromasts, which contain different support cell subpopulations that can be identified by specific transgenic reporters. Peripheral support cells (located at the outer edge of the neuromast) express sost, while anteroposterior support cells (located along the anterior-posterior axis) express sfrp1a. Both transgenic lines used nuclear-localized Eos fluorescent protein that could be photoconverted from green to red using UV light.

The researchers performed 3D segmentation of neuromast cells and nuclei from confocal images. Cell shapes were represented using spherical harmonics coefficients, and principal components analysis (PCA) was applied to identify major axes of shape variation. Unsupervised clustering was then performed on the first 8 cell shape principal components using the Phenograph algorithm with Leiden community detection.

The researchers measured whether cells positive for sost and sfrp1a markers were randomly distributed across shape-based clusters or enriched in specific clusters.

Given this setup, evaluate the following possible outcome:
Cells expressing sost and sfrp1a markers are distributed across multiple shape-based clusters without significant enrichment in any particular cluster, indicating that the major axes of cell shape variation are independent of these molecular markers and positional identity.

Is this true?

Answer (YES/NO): NO